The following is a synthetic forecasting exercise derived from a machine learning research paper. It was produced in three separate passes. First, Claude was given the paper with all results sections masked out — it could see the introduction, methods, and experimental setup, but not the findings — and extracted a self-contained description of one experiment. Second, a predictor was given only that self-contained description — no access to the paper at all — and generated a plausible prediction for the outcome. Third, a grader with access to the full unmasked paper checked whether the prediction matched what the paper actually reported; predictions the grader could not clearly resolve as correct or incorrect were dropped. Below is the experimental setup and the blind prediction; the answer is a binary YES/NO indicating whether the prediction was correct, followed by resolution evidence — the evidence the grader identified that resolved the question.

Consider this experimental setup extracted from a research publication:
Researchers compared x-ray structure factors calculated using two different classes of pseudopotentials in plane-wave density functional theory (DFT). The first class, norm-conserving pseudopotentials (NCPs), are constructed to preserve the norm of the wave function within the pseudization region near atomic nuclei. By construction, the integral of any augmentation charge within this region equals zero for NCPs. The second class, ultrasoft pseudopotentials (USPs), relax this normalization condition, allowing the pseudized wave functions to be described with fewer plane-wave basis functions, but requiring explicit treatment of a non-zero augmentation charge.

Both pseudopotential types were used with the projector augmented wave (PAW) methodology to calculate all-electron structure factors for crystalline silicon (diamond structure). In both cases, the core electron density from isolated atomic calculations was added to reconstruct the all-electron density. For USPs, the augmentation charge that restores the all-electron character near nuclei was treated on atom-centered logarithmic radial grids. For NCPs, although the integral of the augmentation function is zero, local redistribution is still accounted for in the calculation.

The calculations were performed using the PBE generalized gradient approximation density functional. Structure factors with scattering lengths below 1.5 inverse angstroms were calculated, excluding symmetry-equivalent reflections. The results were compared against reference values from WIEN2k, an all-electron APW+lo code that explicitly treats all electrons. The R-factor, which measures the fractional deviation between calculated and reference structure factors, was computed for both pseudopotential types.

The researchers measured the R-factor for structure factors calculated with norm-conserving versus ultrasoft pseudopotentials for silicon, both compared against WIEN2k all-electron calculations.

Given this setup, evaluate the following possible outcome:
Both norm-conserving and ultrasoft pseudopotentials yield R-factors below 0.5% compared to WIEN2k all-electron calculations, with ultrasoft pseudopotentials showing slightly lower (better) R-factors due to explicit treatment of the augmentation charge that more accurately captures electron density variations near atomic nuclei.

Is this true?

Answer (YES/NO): NO